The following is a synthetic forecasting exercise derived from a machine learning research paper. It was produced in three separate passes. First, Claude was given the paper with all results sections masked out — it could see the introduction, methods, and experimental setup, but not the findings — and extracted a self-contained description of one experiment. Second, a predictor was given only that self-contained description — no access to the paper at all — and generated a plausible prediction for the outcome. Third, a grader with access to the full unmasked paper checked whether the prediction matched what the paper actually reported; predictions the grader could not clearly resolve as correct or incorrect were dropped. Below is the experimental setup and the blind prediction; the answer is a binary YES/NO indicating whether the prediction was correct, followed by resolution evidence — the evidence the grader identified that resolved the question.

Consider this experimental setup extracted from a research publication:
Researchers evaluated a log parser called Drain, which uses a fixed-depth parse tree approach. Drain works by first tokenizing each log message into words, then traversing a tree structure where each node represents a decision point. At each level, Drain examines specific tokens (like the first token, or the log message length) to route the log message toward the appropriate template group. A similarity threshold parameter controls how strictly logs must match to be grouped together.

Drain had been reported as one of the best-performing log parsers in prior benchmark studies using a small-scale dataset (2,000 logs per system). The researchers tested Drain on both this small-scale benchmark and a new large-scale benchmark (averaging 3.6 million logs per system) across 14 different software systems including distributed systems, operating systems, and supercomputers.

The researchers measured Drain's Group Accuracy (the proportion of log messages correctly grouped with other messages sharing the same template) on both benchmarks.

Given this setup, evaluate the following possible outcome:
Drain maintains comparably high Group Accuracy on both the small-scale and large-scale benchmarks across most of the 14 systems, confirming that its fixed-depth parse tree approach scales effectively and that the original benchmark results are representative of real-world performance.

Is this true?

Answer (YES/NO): NO